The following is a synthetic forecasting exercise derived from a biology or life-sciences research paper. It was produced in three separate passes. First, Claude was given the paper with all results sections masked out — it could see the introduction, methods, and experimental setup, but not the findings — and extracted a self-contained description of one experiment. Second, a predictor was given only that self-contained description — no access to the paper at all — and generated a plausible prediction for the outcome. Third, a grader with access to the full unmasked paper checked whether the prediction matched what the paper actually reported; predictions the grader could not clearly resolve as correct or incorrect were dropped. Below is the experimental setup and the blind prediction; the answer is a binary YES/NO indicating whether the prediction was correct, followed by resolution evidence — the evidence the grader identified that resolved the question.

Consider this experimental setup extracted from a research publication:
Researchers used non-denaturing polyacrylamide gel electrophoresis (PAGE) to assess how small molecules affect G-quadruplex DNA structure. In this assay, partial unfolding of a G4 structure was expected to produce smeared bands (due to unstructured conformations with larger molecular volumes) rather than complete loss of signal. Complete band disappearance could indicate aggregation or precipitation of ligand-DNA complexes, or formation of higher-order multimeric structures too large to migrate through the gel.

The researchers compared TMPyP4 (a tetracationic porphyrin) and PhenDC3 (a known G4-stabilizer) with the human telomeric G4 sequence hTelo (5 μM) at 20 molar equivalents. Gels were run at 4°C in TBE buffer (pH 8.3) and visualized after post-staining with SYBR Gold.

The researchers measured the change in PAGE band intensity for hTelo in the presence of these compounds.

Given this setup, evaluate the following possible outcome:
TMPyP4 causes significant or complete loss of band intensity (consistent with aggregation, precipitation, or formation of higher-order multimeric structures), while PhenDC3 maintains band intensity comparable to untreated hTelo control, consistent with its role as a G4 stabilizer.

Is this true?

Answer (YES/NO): NO